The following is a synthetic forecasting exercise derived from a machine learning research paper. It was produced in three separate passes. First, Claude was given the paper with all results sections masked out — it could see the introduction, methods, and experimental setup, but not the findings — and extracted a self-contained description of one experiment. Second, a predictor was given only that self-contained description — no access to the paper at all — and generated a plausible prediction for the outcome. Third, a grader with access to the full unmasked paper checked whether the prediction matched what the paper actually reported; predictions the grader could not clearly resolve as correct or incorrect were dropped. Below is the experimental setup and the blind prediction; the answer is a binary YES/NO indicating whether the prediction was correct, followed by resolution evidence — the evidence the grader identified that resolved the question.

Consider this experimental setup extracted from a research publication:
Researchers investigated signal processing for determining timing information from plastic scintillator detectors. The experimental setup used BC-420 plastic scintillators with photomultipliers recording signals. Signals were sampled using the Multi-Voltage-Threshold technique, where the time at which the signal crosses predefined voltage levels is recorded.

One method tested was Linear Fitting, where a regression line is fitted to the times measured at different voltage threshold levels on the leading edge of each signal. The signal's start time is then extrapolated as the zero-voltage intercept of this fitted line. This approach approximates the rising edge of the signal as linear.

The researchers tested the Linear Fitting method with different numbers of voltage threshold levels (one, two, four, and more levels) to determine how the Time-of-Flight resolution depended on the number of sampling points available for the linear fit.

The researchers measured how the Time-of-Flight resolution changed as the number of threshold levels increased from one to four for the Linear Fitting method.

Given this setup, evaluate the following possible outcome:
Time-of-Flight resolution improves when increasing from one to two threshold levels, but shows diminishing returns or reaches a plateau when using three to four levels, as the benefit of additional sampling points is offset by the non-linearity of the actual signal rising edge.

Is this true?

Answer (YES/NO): NO